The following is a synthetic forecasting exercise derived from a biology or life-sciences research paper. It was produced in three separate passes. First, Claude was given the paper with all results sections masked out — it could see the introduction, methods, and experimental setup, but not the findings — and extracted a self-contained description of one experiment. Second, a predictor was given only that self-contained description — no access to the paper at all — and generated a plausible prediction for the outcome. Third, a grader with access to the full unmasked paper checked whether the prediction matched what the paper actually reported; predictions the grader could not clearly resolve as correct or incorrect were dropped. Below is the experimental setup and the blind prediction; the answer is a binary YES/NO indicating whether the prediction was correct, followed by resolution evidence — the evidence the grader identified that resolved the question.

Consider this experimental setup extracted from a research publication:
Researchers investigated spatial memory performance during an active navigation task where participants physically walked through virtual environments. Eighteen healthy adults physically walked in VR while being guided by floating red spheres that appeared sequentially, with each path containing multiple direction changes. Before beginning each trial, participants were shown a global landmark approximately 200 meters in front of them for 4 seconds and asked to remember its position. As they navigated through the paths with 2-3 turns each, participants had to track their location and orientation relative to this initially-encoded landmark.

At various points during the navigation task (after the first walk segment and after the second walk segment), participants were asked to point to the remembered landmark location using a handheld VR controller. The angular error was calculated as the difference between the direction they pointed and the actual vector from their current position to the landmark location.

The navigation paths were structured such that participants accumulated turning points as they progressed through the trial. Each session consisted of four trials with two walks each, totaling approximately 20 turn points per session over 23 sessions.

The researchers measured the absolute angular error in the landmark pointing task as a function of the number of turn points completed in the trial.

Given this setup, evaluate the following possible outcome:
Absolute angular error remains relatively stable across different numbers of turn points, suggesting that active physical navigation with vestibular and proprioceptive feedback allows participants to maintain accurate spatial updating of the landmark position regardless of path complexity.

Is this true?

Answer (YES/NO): NO